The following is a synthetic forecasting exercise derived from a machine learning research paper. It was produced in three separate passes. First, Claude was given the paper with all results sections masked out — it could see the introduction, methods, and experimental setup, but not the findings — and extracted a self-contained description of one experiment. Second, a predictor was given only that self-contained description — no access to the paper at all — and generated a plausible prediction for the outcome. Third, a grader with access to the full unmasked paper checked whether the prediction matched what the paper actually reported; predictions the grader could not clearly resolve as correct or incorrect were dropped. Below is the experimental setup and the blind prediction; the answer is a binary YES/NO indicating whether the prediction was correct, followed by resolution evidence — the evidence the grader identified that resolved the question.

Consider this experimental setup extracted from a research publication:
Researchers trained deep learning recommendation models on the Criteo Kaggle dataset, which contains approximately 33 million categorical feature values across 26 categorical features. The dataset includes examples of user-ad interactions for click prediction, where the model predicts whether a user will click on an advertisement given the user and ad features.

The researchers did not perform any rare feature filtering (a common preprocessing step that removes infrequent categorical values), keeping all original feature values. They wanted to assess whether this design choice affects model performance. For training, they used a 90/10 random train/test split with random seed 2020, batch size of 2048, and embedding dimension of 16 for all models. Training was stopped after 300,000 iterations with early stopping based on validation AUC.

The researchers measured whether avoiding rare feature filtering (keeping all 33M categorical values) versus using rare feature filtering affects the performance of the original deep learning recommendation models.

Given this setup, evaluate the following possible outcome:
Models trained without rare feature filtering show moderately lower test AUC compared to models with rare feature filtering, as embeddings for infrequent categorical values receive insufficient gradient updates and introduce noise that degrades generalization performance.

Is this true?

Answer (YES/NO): NO